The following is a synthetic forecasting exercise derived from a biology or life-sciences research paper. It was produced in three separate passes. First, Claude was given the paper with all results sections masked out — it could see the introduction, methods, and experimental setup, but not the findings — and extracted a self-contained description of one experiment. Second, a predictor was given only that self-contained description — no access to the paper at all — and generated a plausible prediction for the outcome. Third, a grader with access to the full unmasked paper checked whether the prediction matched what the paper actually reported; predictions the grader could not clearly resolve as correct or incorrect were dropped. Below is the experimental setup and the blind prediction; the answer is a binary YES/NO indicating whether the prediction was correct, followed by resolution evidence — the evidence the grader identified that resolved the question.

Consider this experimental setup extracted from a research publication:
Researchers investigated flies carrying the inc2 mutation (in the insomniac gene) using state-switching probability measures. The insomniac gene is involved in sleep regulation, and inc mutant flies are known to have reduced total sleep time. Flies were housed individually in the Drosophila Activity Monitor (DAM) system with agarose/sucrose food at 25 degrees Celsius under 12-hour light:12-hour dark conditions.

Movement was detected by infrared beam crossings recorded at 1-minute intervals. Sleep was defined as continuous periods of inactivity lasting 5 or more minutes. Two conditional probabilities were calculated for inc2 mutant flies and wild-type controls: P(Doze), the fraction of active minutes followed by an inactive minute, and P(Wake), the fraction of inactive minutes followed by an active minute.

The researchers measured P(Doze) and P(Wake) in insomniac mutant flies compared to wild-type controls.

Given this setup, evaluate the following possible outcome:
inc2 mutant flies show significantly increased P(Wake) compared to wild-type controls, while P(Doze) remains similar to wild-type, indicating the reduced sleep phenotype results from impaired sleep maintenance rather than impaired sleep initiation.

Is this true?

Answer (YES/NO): NO